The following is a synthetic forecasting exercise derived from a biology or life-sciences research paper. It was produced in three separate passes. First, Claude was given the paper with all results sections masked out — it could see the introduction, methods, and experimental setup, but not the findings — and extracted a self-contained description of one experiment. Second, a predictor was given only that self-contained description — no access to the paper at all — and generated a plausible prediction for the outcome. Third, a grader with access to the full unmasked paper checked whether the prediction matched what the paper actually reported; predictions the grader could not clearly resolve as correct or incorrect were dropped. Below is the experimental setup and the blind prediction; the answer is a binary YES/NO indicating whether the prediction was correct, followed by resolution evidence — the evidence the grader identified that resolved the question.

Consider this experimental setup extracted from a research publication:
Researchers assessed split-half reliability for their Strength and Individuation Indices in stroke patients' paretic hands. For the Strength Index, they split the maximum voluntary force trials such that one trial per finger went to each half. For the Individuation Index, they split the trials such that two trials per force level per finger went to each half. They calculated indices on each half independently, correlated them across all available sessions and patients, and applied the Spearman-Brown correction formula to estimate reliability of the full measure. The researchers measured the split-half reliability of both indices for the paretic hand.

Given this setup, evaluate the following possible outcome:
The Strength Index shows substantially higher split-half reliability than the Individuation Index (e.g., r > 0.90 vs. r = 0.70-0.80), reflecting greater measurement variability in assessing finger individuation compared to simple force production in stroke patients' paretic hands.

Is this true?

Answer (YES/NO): NO